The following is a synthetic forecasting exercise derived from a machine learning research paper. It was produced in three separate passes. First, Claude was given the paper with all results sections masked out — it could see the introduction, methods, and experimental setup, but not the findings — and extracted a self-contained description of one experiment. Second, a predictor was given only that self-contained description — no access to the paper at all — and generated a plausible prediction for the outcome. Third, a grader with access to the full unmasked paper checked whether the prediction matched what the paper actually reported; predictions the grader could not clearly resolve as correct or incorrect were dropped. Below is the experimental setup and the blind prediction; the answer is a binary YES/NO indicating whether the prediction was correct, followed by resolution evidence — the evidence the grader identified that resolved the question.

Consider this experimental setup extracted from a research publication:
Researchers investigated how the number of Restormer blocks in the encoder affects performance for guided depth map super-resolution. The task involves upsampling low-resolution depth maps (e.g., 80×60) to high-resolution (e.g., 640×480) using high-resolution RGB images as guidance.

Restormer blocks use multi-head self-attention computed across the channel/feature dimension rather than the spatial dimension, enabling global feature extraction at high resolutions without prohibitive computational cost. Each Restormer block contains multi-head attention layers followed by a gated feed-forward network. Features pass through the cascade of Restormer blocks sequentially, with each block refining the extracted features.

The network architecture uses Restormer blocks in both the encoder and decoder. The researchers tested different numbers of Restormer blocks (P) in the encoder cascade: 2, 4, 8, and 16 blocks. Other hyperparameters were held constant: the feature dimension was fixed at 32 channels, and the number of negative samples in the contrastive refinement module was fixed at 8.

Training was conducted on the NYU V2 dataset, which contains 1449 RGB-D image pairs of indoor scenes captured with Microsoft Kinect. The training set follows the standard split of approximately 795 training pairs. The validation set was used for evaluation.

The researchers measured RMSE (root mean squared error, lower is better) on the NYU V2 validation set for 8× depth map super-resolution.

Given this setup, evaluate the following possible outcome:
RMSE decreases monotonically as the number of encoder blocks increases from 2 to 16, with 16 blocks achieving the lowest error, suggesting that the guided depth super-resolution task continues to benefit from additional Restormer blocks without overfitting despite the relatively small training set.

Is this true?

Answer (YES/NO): NO